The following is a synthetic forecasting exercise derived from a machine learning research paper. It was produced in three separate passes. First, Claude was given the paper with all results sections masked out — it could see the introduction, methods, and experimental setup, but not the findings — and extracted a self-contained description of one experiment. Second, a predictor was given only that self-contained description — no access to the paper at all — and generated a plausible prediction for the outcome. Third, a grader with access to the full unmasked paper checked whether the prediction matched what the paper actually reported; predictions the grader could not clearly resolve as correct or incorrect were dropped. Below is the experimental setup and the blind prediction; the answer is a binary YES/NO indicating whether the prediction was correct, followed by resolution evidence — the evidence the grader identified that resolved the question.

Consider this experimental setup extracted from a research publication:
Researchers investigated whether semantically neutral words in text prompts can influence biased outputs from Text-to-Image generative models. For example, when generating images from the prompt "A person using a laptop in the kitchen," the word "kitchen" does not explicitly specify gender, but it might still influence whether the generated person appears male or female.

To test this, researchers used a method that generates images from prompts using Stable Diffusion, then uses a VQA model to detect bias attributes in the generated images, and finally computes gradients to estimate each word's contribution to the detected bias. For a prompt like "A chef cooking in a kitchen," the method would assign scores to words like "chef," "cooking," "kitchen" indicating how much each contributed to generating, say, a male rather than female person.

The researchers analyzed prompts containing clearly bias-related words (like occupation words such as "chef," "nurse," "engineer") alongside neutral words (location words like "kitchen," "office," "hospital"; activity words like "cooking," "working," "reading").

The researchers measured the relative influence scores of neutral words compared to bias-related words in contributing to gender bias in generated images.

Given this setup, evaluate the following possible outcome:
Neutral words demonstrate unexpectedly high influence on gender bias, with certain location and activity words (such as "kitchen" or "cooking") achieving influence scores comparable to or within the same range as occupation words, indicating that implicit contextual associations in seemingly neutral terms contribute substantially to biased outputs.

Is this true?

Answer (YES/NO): YES